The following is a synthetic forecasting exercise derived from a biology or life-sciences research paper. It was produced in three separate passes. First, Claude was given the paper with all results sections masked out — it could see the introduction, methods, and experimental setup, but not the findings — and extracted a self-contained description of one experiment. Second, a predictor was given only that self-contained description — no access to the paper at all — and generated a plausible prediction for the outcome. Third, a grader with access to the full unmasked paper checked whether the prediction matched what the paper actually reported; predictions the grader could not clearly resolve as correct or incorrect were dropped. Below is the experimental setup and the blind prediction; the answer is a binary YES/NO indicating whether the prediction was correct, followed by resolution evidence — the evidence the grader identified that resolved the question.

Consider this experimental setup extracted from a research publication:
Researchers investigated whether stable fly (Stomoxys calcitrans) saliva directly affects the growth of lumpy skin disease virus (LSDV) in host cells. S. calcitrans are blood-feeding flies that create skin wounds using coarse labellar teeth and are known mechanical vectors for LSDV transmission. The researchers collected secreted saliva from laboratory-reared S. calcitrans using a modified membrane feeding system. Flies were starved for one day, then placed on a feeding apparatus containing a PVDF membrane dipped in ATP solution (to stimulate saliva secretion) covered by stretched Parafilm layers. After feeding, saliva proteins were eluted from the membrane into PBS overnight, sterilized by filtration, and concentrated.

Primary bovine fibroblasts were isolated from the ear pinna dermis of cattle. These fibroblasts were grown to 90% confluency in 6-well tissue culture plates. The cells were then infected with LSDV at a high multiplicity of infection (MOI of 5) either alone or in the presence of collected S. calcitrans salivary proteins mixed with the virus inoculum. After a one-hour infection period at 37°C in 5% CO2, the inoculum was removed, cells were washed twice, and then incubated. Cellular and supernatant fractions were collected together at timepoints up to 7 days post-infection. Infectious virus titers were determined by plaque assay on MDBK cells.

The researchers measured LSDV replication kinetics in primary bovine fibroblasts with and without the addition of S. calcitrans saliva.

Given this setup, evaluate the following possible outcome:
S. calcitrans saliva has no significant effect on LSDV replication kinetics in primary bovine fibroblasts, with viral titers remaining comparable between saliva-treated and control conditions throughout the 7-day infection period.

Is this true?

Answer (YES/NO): YES